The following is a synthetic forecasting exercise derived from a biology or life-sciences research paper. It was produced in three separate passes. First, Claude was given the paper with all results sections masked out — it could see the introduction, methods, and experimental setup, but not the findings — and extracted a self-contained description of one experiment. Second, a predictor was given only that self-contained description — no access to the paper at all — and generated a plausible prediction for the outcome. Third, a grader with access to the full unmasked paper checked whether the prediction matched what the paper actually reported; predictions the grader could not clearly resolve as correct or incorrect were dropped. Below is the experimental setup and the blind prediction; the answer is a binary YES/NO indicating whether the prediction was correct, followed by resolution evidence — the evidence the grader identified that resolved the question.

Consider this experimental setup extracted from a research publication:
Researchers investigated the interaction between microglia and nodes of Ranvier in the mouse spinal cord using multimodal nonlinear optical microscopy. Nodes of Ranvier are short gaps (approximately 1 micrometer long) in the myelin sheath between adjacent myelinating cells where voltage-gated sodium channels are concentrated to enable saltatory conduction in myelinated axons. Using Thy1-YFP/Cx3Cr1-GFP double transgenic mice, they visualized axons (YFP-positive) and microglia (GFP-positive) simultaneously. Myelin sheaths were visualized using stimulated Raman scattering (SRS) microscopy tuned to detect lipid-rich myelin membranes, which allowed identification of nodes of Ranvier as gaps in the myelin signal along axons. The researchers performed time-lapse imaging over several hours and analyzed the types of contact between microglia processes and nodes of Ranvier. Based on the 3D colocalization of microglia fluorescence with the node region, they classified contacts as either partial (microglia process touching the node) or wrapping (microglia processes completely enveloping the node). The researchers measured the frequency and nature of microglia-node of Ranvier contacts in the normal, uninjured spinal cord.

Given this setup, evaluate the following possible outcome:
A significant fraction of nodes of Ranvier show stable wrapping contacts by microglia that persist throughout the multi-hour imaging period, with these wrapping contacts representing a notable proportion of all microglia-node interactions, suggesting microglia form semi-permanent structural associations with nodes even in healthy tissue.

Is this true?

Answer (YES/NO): NO